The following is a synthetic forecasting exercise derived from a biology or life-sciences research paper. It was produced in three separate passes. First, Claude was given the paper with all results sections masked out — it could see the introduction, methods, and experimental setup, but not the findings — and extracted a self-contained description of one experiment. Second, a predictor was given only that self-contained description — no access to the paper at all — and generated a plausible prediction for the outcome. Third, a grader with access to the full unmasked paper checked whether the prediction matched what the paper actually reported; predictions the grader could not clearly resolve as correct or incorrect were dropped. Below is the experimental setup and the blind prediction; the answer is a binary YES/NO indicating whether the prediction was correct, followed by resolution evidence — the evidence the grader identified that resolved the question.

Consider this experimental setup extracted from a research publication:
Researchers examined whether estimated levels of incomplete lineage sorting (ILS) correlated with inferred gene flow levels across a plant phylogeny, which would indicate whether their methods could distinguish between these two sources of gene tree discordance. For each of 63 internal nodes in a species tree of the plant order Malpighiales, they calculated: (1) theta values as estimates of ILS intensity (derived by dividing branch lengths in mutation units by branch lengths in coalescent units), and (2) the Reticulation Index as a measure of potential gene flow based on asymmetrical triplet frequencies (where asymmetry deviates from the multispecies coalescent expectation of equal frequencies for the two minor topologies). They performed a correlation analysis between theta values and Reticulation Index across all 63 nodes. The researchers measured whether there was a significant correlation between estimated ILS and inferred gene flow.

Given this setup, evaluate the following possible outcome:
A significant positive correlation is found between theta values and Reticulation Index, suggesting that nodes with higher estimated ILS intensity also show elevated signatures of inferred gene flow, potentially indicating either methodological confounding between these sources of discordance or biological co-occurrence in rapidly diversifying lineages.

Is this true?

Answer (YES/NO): NO